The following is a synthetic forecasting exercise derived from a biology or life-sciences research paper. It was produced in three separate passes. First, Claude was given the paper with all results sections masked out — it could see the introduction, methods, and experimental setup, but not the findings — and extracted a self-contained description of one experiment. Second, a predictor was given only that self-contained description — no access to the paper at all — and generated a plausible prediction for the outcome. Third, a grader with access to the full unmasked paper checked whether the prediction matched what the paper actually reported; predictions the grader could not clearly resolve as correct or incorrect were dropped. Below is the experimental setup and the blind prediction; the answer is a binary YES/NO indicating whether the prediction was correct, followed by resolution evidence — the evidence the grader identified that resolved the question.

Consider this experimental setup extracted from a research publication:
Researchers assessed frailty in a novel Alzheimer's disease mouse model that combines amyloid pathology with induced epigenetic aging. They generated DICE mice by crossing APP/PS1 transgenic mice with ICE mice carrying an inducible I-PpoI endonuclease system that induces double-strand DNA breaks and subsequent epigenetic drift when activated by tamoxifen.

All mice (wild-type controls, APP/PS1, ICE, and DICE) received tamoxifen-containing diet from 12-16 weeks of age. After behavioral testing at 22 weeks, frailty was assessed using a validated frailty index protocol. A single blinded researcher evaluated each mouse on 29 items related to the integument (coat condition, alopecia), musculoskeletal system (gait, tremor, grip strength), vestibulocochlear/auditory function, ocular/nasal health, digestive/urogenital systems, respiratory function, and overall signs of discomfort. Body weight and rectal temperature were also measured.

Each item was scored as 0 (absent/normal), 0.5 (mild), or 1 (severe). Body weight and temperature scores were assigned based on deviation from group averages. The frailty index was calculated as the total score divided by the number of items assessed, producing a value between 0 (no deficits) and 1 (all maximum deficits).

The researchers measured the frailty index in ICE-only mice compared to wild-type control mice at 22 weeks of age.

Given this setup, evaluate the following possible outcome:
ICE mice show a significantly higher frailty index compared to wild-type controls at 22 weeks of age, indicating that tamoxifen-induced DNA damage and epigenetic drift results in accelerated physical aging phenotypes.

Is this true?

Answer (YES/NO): YES